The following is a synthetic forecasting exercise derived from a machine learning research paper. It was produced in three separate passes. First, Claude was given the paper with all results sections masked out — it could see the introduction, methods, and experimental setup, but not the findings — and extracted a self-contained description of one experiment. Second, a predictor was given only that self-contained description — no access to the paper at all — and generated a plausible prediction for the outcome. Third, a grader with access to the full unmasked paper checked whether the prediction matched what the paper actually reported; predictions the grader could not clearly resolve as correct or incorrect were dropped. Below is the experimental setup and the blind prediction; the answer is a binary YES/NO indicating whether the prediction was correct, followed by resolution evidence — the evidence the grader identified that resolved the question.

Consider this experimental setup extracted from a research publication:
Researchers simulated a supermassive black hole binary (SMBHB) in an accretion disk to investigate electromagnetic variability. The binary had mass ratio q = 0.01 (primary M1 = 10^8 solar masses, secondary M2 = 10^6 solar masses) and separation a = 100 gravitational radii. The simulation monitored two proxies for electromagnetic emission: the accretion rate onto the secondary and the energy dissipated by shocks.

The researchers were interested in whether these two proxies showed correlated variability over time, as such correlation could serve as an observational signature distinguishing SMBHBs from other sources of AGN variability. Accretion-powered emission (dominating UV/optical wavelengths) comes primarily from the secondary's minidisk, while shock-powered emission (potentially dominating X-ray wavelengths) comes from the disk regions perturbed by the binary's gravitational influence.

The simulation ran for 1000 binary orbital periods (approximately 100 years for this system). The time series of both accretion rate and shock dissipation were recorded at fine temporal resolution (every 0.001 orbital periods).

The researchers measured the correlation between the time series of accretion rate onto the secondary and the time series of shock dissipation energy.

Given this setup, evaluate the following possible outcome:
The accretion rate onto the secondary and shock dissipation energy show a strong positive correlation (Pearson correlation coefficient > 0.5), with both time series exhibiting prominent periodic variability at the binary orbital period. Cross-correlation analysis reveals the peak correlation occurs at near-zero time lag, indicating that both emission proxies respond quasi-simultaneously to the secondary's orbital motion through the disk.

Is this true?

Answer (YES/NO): NO